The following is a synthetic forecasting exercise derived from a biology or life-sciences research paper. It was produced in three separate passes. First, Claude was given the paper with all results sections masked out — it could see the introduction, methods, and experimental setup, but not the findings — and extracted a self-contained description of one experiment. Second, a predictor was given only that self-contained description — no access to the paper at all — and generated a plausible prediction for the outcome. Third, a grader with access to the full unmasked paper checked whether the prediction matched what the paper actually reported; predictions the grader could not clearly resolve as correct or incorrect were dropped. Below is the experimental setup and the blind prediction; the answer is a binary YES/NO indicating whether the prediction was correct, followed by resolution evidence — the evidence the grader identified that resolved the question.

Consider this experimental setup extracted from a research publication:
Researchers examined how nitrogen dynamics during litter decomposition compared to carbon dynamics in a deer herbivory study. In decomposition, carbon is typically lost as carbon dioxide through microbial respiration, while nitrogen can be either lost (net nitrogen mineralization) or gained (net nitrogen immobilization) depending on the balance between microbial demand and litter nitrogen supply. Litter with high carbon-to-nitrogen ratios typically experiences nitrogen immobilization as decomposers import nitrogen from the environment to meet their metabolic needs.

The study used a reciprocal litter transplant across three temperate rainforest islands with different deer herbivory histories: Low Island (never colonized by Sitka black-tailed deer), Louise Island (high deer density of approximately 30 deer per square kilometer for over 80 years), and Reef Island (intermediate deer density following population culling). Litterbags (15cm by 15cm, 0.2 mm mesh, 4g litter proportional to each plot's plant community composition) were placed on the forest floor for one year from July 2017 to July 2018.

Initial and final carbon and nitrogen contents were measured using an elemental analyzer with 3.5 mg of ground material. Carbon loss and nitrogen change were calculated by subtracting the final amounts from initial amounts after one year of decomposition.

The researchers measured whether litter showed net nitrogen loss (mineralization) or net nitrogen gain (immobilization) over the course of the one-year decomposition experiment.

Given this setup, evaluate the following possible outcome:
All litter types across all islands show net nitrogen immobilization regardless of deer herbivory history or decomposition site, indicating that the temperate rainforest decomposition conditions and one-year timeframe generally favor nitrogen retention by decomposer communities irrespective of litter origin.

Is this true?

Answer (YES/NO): NO